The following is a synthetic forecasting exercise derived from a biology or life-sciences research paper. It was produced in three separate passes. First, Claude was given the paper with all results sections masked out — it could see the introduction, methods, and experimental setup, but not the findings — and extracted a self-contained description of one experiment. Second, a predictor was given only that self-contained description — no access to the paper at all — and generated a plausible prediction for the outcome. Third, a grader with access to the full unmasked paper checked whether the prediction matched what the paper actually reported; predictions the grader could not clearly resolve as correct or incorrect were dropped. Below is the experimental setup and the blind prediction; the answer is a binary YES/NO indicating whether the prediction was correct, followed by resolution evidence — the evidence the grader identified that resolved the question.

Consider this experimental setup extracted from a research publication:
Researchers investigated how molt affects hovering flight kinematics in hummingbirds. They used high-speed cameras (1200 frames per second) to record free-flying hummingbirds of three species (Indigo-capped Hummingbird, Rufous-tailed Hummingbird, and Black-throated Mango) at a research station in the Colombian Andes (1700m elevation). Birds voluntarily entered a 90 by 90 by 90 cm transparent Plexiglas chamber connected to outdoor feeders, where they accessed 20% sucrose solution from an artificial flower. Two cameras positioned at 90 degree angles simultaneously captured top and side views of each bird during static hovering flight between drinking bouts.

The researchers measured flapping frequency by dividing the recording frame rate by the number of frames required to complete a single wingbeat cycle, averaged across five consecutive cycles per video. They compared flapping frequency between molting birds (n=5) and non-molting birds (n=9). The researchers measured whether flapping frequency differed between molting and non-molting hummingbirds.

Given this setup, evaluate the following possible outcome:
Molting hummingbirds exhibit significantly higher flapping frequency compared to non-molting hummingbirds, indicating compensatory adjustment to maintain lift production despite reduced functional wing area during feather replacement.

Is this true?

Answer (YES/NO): NO